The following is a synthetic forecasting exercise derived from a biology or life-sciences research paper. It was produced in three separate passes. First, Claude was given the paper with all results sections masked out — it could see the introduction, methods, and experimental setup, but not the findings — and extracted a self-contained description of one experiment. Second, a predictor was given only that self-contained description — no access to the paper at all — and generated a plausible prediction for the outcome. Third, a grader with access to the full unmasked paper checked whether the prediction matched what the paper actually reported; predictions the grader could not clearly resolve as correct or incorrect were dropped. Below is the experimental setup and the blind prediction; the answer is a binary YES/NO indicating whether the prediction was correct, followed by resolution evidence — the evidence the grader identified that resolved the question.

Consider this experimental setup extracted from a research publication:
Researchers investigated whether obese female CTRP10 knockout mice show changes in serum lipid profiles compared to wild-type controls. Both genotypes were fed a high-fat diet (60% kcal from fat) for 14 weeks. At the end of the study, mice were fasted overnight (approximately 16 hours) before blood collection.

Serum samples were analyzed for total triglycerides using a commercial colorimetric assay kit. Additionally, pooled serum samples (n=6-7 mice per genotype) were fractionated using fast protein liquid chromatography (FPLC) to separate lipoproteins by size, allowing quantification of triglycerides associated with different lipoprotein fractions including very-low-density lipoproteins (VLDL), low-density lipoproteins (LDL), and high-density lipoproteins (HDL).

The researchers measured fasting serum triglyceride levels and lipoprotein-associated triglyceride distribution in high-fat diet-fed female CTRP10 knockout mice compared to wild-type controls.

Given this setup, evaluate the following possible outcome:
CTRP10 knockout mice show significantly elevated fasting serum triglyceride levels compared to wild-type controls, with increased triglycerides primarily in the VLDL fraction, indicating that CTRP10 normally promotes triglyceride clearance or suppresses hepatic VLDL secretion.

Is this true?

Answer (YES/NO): NO